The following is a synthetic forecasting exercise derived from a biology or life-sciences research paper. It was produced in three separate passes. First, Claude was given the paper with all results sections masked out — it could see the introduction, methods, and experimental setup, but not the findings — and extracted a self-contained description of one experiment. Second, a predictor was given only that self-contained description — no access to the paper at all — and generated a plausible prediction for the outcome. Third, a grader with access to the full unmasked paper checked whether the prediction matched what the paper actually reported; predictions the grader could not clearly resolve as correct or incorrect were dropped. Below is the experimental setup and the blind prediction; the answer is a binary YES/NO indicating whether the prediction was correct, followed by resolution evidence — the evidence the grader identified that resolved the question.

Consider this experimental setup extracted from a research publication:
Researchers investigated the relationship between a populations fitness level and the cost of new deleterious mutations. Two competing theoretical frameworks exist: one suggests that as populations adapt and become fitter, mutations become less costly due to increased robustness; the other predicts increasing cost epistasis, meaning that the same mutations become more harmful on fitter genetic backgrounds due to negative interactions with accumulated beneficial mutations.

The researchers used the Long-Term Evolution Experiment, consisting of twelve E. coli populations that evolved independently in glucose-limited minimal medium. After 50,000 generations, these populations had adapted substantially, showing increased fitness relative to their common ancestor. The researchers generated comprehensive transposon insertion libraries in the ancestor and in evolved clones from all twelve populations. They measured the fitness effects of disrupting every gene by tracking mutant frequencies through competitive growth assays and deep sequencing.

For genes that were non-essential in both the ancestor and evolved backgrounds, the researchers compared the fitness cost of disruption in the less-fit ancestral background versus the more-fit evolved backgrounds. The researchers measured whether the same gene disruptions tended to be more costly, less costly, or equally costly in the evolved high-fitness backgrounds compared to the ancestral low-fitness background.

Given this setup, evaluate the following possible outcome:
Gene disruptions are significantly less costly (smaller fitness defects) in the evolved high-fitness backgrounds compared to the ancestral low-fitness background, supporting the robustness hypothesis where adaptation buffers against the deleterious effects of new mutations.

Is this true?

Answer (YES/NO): NO